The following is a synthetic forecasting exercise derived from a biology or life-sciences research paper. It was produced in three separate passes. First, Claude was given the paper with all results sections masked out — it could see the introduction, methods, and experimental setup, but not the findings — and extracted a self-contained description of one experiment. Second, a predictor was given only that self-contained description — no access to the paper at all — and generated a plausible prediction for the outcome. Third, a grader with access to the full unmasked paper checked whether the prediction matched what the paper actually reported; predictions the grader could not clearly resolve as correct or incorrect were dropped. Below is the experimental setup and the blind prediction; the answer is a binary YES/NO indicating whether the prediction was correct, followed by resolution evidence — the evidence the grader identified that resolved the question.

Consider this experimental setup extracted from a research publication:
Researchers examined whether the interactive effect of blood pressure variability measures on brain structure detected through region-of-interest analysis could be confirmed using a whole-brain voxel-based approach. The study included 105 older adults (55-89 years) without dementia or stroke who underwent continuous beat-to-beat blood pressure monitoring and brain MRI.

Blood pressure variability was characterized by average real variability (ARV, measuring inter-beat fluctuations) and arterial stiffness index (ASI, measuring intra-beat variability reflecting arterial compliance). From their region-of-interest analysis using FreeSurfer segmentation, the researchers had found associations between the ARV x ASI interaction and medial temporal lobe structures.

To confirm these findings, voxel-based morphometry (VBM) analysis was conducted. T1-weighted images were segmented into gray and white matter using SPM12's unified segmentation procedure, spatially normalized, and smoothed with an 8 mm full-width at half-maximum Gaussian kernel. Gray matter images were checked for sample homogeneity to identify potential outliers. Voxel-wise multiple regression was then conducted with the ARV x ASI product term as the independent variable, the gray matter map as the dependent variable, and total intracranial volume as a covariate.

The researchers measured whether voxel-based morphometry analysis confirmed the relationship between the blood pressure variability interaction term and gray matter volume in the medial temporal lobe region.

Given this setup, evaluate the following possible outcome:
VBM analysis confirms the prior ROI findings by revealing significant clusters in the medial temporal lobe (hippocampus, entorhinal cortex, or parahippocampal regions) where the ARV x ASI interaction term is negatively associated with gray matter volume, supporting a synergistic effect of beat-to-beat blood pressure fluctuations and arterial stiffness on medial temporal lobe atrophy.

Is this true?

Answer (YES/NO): YES